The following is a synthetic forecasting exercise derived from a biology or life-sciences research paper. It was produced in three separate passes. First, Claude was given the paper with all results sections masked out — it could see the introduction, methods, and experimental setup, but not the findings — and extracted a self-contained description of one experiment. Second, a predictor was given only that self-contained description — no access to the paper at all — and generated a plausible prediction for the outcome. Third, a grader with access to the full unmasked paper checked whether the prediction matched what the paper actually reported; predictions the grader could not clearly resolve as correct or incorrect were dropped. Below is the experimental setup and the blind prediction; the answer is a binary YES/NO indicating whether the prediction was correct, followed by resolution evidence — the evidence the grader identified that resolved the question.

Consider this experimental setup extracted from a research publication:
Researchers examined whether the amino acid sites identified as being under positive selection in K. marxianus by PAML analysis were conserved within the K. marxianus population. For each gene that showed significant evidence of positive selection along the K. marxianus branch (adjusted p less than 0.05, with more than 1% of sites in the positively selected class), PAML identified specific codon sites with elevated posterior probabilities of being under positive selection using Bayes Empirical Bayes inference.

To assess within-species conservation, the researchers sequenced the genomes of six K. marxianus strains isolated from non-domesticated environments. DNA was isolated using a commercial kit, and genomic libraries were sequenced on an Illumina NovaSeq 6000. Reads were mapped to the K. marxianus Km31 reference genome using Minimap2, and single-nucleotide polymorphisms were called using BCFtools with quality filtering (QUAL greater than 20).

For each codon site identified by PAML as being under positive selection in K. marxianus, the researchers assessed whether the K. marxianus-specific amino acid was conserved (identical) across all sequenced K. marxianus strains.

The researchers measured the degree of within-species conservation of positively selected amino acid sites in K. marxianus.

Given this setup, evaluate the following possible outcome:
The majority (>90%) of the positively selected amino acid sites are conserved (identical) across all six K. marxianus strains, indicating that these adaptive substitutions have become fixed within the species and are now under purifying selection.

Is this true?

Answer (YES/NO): YES